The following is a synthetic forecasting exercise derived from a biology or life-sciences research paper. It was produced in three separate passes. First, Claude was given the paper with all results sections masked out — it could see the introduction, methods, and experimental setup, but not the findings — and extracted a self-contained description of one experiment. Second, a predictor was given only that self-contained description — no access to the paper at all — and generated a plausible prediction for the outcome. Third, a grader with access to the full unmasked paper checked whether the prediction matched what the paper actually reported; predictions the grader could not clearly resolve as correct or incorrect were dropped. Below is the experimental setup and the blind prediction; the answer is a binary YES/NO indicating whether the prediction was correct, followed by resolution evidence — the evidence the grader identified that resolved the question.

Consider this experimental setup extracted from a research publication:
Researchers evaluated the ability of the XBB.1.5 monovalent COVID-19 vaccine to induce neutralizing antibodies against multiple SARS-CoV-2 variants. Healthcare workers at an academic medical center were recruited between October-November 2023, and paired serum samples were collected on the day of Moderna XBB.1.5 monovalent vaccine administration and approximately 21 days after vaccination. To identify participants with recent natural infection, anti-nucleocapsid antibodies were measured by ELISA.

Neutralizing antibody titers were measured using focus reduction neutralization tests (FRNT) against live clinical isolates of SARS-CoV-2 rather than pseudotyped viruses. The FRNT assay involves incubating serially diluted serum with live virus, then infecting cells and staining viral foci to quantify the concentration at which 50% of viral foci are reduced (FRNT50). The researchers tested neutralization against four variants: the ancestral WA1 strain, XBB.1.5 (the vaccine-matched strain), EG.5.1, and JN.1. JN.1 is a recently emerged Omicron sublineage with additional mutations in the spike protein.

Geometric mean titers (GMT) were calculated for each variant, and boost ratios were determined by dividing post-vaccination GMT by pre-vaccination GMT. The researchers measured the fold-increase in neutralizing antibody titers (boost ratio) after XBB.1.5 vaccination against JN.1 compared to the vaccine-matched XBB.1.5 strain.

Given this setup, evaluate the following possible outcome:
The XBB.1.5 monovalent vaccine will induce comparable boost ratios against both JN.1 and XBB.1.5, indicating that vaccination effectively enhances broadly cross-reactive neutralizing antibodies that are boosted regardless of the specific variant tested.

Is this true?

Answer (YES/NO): NO